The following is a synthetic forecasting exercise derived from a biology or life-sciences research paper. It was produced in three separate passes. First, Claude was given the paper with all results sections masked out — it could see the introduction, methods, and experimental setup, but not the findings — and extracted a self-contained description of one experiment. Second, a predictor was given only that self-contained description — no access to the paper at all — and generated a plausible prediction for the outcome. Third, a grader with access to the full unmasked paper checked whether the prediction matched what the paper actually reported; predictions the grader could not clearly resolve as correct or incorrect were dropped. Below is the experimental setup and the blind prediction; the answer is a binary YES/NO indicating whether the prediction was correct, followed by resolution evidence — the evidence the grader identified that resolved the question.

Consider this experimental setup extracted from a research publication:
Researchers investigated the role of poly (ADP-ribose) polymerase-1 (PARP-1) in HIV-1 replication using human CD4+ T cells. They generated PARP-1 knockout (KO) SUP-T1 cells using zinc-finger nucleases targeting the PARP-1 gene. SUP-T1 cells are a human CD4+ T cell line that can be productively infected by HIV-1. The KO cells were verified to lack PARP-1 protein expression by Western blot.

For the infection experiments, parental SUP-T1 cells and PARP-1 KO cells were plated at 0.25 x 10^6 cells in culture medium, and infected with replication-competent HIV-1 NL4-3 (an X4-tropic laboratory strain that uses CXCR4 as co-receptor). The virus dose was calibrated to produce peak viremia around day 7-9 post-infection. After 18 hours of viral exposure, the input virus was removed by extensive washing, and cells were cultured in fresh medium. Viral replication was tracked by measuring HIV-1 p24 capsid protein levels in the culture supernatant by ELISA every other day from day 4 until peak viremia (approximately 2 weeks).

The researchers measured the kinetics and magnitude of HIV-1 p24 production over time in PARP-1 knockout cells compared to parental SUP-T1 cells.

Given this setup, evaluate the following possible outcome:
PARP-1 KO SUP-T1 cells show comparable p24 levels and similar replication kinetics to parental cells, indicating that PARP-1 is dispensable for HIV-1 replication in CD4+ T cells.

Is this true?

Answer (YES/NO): NO